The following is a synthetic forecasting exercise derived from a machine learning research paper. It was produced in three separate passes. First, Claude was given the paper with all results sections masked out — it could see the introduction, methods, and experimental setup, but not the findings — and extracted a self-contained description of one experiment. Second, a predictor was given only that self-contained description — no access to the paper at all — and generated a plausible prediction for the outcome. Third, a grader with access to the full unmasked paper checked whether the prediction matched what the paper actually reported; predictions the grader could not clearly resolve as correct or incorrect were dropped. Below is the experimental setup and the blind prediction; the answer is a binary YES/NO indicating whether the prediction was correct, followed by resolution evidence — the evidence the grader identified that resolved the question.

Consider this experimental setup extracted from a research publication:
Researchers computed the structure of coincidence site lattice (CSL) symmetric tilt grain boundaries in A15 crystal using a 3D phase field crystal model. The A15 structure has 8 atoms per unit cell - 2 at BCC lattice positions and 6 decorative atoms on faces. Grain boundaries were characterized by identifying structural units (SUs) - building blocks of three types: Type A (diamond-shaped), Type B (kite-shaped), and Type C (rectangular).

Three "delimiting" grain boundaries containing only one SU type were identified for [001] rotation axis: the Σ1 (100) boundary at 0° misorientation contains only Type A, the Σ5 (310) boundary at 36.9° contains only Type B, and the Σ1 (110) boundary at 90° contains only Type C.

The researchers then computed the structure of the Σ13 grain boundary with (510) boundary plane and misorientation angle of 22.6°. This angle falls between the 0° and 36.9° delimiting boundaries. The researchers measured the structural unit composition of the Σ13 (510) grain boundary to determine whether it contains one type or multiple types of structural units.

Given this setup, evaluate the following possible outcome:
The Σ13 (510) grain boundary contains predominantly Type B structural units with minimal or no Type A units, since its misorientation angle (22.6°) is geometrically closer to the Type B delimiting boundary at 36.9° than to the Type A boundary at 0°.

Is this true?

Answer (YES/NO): NO